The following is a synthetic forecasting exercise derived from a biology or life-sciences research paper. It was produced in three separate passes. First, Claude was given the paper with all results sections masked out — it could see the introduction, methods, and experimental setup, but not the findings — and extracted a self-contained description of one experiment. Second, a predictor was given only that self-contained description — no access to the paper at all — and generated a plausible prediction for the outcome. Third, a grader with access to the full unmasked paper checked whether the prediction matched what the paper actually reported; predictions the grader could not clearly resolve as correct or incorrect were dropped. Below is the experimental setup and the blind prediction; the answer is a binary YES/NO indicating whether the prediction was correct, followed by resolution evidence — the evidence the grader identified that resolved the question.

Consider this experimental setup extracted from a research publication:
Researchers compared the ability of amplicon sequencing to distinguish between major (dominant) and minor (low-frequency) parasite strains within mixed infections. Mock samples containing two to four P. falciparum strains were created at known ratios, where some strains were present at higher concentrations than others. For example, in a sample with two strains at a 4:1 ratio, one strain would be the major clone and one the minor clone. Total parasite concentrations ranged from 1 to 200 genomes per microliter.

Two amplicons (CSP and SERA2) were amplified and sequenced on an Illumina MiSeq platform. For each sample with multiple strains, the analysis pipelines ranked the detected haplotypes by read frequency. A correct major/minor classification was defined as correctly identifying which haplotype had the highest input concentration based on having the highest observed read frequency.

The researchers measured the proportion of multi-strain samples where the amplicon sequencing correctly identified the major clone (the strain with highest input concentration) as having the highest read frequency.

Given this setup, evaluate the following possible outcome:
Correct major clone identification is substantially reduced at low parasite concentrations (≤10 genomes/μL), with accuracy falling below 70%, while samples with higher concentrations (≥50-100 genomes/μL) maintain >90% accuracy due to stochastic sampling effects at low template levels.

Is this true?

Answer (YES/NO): NO